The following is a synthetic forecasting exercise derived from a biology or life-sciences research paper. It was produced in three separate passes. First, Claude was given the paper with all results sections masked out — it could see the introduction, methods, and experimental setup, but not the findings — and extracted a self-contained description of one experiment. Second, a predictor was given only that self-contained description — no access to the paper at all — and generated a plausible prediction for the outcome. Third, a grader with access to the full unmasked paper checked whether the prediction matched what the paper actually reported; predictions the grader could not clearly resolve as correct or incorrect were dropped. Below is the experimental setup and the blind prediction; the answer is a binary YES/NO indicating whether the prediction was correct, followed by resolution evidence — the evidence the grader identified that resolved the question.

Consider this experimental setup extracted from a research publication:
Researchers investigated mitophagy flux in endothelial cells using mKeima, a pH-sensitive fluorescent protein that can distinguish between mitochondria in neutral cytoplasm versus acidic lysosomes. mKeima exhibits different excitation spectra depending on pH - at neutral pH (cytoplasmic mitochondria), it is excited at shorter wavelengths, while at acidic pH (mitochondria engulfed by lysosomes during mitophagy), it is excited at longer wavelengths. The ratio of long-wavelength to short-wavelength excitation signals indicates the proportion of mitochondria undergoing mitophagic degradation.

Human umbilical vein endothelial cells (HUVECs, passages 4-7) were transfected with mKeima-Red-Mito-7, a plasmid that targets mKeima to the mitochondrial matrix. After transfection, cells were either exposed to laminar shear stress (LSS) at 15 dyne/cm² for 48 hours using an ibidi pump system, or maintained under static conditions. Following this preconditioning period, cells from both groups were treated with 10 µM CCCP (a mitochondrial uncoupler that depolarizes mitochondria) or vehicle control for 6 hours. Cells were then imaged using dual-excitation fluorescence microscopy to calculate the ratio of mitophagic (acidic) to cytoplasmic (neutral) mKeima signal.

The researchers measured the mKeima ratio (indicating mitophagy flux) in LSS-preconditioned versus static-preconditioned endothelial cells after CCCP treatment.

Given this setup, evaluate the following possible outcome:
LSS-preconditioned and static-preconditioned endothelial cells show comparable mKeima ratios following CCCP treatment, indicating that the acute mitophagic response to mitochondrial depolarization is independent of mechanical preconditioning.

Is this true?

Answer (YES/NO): NO